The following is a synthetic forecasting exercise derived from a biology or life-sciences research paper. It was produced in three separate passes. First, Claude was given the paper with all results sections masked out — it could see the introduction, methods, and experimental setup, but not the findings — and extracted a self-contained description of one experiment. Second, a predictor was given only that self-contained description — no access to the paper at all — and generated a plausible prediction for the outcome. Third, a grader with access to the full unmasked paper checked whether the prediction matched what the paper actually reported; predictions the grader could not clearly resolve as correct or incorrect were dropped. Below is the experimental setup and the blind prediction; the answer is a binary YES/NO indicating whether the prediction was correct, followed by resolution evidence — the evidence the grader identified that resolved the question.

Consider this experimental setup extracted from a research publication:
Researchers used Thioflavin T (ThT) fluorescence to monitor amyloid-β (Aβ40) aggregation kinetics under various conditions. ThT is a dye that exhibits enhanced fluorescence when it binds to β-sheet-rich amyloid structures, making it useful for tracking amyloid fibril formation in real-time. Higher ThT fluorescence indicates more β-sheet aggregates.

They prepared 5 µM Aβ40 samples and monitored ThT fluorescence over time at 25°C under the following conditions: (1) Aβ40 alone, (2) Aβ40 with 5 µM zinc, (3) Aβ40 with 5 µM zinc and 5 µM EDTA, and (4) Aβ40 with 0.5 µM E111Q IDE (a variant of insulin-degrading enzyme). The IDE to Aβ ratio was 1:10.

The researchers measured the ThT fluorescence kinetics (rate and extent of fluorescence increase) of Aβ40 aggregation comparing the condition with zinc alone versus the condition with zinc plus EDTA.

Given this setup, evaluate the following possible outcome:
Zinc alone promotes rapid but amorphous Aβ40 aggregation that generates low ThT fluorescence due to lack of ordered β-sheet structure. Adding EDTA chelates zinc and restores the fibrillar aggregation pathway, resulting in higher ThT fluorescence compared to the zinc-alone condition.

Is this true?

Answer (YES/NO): YES